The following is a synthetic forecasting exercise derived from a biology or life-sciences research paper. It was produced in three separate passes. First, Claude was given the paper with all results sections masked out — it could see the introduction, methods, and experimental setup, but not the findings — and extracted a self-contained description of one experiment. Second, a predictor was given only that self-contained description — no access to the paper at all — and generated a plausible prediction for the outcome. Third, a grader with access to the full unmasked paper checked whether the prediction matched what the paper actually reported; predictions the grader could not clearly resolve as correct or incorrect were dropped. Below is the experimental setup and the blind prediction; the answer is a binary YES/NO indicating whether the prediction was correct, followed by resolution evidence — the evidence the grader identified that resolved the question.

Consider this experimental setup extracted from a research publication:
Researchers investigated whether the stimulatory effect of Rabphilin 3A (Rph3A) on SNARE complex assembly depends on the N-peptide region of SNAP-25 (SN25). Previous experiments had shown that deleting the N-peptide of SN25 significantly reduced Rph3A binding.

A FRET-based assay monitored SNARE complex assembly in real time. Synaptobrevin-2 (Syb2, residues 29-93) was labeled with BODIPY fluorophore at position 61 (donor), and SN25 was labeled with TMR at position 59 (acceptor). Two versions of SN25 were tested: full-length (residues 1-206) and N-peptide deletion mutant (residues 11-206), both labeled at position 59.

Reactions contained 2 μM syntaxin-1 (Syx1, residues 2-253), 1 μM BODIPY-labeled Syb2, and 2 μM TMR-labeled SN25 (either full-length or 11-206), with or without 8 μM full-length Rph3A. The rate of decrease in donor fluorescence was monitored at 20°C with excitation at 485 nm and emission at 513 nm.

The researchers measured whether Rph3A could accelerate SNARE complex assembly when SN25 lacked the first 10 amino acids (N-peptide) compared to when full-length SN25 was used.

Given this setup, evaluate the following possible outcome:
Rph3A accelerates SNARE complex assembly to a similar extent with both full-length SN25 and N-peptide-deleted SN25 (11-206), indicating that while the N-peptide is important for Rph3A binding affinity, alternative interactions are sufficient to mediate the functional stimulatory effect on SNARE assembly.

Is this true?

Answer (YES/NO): NO